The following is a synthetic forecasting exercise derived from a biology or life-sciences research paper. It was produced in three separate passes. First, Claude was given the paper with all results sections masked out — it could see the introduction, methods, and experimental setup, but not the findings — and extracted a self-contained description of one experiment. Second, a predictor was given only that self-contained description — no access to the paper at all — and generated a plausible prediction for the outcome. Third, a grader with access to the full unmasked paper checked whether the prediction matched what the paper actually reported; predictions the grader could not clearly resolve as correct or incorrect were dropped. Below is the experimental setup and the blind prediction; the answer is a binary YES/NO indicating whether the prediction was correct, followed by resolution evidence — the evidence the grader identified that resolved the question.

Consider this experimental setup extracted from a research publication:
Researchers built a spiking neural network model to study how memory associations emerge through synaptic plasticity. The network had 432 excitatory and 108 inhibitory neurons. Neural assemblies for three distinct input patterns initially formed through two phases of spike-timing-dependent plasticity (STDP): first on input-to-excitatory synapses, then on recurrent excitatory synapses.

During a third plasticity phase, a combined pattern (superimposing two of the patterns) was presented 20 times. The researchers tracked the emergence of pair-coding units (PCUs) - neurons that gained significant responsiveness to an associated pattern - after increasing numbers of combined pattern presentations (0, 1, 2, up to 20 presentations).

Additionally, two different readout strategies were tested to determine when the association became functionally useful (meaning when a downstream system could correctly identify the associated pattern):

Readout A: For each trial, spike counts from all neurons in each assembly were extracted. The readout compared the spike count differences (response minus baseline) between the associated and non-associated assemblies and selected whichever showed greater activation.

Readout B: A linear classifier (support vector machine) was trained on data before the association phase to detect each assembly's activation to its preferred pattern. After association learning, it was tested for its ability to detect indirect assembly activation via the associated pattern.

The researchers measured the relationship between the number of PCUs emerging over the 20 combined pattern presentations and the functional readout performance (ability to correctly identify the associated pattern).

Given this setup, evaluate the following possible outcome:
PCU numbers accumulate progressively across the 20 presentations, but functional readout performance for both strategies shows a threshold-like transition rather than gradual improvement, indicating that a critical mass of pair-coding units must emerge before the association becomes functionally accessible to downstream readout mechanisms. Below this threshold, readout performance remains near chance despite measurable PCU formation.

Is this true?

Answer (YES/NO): NO